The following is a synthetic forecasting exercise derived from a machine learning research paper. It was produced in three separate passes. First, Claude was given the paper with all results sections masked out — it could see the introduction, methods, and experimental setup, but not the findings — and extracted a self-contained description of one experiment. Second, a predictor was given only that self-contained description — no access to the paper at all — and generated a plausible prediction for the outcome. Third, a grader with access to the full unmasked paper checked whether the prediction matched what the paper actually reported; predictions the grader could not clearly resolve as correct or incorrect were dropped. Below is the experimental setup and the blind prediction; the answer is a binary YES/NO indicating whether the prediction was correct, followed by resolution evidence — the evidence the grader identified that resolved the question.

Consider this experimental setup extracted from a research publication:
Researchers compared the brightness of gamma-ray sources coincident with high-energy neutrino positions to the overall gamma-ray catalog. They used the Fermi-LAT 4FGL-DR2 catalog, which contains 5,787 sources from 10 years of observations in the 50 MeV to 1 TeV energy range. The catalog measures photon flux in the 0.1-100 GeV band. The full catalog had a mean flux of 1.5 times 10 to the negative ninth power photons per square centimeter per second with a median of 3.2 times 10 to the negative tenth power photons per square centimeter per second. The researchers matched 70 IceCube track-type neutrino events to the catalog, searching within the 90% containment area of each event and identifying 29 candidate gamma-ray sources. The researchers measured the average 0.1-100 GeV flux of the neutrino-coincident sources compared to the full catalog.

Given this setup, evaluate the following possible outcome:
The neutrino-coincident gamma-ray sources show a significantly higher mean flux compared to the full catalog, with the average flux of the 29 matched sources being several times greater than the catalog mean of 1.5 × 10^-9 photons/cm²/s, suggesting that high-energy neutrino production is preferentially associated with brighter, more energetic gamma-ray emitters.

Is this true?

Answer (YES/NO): NO